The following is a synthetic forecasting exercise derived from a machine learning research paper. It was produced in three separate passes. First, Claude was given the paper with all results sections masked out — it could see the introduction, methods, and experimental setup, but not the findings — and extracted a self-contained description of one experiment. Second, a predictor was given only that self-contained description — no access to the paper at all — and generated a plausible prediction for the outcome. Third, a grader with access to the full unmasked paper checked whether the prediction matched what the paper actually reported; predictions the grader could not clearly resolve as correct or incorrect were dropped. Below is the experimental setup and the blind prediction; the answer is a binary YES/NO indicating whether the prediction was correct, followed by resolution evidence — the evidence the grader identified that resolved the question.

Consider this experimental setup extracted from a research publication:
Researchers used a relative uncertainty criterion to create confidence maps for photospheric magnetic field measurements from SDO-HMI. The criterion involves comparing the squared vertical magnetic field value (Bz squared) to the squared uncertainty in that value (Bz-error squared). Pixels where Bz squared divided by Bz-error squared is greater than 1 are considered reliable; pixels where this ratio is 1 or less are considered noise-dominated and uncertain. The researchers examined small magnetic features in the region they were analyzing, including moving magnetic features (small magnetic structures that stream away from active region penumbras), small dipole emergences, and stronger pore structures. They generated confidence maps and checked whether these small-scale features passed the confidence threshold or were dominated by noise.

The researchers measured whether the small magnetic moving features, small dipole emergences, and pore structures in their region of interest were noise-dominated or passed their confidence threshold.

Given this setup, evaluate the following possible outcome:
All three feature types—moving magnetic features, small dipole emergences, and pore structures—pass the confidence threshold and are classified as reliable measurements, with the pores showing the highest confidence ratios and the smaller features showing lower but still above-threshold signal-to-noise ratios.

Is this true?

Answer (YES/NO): NO